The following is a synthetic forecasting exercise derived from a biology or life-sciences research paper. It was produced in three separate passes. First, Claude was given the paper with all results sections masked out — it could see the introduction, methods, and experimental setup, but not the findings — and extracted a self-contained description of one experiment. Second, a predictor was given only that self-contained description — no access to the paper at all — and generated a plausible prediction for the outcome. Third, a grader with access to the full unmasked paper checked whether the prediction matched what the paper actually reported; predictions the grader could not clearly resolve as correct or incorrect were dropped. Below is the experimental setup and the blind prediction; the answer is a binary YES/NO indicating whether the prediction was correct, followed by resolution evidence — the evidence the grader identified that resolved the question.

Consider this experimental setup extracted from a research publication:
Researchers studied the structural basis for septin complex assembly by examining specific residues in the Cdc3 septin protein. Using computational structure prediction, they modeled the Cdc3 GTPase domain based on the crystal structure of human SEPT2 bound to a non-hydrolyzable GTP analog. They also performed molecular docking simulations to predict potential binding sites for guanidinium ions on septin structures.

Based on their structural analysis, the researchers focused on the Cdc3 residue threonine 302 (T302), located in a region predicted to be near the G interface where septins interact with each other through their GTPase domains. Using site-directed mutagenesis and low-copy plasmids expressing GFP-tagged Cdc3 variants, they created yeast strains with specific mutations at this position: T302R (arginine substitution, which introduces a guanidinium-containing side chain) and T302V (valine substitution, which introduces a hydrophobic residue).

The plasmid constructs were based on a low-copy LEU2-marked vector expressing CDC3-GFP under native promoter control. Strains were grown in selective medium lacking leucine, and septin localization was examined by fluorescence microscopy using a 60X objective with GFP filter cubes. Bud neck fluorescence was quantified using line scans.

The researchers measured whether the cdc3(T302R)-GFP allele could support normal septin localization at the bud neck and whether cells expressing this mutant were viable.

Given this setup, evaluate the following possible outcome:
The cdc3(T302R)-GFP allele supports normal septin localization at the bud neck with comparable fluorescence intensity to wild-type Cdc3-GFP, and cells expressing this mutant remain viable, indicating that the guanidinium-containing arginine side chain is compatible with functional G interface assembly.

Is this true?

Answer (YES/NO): NO